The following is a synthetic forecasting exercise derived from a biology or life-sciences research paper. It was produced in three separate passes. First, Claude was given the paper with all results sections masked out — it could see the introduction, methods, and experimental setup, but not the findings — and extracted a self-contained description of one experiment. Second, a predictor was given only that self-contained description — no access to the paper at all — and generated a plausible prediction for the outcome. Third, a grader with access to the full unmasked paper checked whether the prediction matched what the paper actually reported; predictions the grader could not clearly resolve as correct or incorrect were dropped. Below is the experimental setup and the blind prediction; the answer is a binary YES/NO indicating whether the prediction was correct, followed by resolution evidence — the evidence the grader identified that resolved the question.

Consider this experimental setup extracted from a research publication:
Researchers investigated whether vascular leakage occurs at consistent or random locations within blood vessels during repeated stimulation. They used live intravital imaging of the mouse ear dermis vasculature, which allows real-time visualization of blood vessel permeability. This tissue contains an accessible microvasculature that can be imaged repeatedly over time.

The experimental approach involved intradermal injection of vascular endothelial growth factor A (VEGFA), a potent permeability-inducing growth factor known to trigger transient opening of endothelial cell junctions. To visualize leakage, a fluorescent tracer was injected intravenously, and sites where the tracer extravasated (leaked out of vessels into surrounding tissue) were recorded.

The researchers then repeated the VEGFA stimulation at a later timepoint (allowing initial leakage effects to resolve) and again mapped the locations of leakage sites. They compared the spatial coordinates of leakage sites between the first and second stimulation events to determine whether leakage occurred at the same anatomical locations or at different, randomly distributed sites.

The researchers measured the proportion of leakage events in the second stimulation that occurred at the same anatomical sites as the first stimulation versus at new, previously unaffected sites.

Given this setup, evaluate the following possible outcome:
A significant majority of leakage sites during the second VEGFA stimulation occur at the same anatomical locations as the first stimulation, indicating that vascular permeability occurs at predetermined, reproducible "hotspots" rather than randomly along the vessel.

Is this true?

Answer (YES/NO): YES